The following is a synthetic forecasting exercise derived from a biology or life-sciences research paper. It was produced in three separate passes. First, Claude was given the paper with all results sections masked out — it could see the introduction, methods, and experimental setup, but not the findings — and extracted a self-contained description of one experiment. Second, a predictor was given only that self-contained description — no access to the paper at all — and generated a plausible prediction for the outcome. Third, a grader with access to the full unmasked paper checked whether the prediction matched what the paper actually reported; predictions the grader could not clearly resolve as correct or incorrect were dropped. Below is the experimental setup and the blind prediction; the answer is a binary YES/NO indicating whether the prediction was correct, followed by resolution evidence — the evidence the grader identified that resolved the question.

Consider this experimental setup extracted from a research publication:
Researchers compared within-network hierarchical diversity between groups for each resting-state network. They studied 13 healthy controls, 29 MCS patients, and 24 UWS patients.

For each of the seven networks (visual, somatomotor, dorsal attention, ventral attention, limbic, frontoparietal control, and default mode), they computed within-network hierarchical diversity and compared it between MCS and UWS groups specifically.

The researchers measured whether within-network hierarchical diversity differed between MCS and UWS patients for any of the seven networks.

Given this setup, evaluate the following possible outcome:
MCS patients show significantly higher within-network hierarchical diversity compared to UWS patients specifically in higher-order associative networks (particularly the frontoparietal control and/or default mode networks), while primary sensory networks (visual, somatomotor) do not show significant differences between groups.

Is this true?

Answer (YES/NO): NO